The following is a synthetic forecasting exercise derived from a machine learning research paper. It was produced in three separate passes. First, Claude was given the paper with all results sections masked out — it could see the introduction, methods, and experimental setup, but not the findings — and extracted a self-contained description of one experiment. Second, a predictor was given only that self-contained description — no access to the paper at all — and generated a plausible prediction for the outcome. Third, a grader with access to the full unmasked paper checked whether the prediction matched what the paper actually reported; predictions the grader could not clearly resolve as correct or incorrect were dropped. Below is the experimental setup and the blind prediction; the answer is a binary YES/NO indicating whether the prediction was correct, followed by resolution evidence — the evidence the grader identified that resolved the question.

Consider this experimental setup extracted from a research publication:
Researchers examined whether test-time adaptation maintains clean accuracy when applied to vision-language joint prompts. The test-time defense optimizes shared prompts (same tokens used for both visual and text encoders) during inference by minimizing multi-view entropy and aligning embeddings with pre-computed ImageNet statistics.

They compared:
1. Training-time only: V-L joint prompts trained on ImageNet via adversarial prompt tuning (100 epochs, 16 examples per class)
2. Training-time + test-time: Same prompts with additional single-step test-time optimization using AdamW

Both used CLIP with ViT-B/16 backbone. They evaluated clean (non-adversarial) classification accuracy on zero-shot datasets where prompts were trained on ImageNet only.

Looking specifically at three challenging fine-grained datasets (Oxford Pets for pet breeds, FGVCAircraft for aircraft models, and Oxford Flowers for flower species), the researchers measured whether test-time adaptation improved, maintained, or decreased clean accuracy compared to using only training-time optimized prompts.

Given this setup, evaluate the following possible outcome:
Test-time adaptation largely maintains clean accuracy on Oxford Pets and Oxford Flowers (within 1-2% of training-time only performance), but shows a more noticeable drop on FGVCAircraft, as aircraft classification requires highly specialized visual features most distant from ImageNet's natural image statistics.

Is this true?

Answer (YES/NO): NO